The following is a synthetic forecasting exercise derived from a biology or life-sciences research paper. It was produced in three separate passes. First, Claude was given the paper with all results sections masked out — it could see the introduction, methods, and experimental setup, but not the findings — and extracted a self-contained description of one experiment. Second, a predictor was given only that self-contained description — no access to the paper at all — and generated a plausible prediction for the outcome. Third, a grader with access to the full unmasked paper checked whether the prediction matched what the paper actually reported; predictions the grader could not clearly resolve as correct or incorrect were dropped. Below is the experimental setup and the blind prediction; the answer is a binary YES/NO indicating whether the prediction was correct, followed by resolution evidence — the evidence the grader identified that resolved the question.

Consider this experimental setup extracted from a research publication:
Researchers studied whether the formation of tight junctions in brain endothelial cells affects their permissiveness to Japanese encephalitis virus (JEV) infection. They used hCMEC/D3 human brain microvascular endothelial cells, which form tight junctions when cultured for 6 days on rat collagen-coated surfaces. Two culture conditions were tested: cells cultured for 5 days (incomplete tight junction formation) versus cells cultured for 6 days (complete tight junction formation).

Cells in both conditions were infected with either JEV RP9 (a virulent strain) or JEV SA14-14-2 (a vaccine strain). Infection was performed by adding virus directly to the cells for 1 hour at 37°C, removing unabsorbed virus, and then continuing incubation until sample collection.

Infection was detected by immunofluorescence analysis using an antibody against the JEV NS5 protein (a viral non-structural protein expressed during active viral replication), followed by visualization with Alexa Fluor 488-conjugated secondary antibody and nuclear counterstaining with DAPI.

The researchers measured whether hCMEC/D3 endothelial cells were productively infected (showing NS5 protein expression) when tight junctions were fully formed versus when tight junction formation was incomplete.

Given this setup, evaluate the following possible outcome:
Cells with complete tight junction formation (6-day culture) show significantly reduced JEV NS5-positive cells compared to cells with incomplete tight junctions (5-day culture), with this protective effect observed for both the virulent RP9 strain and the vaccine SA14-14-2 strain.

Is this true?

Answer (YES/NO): NO